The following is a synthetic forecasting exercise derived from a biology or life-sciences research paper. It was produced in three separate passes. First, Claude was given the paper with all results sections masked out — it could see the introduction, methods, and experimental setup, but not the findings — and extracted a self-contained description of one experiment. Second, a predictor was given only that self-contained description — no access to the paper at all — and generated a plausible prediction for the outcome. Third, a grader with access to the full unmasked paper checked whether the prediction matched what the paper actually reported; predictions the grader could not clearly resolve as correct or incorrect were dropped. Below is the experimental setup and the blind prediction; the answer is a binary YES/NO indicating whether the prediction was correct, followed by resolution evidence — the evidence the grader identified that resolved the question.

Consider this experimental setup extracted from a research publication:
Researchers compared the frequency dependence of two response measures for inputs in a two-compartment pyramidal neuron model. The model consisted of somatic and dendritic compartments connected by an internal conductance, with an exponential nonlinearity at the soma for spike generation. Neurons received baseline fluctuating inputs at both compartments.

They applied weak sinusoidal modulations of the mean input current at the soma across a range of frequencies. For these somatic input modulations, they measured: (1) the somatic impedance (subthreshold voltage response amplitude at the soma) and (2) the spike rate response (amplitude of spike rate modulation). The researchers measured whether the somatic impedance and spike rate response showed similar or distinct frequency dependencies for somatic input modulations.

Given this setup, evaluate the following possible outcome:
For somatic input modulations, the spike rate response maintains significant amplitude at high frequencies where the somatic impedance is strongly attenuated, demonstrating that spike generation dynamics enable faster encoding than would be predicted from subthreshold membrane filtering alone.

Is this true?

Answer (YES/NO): YES